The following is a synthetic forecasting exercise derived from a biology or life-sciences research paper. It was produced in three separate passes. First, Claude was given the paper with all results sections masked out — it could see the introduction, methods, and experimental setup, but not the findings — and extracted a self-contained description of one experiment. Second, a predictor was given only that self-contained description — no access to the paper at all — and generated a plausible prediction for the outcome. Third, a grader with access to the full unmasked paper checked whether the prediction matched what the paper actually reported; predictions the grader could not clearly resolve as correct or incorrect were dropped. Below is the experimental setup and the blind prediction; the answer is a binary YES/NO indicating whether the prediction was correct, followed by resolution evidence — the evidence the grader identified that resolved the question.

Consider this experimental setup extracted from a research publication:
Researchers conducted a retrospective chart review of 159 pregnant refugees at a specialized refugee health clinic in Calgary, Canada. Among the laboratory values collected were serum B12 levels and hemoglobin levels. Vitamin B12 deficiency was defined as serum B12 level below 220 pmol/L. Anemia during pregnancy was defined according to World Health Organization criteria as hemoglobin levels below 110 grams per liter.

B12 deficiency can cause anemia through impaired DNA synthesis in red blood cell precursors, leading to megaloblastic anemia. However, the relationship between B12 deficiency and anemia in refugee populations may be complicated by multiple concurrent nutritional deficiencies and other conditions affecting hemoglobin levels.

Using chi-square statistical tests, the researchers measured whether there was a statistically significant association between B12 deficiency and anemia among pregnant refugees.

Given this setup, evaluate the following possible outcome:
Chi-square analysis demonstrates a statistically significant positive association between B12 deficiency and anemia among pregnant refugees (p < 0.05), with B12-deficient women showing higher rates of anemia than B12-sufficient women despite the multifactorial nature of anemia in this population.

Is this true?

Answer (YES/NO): NO